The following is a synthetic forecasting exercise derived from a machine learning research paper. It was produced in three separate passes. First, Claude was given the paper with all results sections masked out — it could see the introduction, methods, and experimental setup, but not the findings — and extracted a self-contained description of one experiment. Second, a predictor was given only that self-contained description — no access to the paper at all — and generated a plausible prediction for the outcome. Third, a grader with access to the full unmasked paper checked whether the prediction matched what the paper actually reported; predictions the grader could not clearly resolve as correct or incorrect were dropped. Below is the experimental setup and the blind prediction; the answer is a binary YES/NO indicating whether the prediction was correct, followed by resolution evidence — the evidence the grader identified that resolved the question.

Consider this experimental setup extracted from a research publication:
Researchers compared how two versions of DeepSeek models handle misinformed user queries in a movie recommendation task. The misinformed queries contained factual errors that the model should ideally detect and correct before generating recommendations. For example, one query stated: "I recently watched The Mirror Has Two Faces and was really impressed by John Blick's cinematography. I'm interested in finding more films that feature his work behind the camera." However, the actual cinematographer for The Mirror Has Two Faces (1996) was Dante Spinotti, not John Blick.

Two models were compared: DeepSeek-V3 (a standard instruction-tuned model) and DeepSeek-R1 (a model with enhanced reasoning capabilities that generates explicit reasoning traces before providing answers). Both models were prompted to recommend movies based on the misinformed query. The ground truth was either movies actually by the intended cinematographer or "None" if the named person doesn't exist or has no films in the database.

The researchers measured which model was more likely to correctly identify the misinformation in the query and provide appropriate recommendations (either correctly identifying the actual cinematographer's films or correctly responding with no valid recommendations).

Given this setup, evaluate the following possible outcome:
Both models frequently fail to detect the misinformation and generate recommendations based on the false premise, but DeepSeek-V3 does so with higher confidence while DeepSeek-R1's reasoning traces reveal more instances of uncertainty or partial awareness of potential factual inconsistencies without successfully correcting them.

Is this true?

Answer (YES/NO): NO